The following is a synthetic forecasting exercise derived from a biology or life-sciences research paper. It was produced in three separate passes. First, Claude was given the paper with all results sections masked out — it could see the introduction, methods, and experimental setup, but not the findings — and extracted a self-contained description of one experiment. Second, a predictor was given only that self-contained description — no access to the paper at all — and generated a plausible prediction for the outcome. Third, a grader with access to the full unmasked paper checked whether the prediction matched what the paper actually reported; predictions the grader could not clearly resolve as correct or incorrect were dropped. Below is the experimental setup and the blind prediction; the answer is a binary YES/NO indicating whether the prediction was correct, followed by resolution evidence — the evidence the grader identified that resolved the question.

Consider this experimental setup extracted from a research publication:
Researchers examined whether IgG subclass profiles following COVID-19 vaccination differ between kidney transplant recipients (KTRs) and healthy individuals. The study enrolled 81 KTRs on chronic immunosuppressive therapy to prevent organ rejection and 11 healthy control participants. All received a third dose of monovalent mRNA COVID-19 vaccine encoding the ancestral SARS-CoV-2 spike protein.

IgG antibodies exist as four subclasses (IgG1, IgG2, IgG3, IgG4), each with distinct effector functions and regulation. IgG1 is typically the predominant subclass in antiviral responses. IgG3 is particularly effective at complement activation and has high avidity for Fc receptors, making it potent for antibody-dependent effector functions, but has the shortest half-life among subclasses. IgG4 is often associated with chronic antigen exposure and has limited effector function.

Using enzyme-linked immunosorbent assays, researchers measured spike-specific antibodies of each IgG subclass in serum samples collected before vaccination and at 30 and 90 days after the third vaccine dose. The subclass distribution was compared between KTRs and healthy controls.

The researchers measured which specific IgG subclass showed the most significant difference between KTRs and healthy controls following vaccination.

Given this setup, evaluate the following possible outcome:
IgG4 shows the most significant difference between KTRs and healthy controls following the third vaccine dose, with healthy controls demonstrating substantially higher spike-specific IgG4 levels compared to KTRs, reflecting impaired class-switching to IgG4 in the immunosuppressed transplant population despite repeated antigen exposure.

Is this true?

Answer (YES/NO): YES